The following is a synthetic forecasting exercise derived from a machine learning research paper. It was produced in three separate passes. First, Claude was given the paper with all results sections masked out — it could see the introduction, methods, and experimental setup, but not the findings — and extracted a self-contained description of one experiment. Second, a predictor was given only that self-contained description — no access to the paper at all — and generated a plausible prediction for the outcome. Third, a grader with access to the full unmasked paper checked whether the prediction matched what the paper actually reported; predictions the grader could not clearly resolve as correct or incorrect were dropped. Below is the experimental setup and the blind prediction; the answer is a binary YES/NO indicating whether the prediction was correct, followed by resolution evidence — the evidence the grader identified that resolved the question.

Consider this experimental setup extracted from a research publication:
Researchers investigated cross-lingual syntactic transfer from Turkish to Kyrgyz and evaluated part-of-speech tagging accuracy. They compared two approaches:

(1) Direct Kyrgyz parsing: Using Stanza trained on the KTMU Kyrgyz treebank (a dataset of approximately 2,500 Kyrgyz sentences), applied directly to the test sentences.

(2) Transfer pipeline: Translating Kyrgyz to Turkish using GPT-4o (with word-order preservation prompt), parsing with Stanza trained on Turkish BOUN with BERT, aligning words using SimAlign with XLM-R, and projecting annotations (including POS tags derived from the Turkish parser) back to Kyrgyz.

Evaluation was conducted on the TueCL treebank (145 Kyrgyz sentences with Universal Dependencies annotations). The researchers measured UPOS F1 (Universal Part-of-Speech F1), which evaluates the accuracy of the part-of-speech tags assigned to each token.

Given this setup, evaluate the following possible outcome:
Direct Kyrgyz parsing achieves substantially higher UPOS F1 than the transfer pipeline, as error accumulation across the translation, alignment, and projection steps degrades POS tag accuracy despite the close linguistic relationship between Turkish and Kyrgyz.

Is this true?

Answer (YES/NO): YES